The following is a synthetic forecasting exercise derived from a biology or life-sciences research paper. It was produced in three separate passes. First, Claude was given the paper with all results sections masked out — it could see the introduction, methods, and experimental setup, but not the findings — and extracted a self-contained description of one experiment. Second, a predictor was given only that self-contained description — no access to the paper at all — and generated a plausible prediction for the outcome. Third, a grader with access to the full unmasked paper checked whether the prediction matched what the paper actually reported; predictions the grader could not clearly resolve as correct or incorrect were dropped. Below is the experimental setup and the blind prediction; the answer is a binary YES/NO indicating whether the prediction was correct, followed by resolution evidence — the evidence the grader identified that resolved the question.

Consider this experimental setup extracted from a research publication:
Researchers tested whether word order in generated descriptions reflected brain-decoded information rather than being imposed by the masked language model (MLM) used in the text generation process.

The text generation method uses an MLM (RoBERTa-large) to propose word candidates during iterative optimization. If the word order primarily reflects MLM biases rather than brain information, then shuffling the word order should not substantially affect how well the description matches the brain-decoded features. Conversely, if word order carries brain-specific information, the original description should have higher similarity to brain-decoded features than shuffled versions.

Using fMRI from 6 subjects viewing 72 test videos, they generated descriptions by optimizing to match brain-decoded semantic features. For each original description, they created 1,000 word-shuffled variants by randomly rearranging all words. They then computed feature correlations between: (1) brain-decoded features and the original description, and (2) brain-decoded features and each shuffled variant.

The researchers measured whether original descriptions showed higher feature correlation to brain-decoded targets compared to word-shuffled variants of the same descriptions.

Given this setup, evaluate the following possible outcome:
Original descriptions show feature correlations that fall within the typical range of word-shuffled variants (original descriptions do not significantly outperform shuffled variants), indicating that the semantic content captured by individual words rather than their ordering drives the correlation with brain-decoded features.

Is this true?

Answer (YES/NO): NO